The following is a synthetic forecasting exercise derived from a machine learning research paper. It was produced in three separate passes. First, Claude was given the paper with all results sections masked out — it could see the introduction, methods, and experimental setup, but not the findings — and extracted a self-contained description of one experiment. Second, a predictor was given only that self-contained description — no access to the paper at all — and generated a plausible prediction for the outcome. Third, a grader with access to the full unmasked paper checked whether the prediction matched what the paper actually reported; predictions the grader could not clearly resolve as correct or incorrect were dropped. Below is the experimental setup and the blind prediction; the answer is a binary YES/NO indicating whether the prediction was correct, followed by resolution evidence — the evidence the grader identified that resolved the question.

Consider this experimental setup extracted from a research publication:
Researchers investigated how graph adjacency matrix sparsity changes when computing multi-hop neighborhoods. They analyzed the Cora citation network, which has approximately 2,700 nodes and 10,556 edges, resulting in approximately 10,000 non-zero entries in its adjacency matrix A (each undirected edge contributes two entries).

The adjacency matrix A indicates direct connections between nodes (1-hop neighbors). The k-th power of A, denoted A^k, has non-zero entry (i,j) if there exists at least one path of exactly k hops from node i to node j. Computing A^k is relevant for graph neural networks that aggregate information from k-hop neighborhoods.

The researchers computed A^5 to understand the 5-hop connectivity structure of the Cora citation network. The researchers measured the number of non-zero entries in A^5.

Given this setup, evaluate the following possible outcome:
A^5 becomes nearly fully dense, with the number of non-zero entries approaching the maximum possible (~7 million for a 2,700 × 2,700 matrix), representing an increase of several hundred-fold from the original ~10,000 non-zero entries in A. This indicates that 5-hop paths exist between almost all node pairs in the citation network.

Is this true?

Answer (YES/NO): NO